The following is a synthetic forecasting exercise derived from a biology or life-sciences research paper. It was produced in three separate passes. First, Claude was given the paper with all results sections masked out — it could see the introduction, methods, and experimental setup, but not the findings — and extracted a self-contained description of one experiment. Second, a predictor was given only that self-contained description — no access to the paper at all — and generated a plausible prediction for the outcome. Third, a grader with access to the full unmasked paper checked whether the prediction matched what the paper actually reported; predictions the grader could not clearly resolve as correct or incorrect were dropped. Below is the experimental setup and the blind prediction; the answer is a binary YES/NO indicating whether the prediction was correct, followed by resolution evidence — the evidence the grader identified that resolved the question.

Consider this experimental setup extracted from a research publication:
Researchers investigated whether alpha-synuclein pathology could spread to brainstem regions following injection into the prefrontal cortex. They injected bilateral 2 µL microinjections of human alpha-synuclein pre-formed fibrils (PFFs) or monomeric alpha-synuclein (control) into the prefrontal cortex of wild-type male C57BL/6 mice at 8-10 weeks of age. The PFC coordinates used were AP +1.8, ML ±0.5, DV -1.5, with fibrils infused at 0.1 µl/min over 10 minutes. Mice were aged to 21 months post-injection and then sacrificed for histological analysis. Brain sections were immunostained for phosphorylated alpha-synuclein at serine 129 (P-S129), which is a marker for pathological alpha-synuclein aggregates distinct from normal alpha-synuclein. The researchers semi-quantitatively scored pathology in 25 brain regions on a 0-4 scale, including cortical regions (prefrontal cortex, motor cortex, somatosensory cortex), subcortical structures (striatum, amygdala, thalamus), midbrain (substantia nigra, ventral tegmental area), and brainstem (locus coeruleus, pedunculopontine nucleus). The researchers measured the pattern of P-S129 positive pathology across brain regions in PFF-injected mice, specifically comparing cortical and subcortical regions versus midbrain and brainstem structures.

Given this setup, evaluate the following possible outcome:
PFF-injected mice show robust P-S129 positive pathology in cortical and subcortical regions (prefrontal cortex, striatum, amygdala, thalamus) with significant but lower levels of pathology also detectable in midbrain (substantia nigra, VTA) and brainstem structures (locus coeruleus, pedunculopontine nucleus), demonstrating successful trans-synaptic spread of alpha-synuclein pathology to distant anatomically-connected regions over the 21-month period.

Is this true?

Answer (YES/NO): NO